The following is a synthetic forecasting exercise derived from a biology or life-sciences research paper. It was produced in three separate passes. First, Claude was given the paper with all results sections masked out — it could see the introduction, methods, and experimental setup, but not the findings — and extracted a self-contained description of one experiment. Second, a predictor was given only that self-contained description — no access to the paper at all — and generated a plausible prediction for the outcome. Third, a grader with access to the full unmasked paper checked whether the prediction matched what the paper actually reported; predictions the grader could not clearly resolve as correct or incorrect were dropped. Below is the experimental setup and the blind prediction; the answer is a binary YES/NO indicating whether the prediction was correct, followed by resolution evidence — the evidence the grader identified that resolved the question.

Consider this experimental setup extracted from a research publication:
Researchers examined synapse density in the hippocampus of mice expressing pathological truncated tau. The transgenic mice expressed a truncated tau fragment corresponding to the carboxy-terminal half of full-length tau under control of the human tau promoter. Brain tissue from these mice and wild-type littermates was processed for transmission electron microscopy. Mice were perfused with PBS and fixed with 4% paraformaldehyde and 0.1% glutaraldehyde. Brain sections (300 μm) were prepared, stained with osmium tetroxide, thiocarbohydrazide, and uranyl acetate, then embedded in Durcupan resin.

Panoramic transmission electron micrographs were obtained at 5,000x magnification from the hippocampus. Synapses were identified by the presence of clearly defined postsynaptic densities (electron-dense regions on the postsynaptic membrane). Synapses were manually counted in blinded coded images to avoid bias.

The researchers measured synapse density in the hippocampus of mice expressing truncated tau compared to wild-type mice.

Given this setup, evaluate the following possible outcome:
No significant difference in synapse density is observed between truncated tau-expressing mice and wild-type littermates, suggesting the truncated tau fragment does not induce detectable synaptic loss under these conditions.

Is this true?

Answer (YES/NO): NO